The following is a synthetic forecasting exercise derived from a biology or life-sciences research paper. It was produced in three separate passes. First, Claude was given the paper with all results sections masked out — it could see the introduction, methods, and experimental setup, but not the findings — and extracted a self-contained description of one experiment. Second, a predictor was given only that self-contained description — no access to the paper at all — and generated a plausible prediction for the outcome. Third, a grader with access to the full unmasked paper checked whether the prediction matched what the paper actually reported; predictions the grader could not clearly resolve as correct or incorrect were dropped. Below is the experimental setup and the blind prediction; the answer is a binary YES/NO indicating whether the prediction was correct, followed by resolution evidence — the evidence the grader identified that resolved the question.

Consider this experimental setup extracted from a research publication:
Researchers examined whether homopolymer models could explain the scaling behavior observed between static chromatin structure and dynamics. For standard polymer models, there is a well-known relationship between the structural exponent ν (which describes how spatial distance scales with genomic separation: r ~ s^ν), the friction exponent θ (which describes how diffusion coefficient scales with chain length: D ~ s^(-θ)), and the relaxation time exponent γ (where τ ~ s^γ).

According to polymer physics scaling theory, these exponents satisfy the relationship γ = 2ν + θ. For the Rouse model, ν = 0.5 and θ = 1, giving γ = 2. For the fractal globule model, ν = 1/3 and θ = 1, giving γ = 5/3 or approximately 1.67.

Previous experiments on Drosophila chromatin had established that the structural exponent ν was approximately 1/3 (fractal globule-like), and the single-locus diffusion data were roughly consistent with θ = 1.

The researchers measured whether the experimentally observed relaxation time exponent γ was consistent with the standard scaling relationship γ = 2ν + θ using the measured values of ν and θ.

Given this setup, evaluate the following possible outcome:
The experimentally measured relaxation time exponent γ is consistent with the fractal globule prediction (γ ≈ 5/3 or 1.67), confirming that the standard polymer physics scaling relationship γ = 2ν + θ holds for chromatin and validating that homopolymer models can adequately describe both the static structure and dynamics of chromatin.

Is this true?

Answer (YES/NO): NO